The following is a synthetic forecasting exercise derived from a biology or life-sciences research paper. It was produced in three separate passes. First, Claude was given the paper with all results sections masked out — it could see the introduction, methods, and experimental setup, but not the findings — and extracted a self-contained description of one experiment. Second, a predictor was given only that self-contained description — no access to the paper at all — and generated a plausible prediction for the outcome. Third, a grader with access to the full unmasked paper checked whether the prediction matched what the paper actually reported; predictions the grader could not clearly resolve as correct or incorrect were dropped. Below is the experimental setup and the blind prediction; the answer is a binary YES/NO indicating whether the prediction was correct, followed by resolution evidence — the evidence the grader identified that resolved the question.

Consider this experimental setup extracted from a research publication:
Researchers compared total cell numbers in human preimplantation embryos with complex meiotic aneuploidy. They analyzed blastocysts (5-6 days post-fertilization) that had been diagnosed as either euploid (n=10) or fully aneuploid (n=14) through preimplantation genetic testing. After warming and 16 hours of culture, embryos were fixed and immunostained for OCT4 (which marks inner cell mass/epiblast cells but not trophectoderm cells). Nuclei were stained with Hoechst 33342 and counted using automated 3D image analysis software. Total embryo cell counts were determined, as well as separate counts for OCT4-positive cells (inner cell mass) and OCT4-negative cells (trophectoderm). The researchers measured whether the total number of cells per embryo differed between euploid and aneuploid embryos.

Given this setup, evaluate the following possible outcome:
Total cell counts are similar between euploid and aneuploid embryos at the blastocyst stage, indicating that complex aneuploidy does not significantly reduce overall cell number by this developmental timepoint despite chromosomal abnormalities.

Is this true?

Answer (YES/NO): NO